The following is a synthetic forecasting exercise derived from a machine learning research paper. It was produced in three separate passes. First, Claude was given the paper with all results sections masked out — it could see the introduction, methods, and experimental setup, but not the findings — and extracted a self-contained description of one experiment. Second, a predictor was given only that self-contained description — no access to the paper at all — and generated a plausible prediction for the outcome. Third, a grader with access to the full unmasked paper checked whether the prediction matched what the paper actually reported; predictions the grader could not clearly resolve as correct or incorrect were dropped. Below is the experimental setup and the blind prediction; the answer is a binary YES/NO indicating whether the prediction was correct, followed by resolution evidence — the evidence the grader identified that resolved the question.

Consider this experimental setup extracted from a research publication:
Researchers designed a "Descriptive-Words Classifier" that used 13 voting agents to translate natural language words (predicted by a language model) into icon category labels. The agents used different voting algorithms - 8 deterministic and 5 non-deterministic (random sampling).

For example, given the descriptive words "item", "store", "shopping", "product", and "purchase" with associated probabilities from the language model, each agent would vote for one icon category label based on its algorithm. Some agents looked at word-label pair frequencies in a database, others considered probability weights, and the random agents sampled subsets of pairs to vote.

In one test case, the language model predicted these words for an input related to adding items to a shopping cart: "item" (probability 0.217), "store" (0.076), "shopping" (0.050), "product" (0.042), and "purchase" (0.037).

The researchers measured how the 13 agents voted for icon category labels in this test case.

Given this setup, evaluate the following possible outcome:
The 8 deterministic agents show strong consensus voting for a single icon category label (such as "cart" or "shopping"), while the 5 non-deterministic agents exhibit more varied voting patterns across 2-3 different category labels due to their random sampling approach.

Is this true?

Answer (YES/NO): NO